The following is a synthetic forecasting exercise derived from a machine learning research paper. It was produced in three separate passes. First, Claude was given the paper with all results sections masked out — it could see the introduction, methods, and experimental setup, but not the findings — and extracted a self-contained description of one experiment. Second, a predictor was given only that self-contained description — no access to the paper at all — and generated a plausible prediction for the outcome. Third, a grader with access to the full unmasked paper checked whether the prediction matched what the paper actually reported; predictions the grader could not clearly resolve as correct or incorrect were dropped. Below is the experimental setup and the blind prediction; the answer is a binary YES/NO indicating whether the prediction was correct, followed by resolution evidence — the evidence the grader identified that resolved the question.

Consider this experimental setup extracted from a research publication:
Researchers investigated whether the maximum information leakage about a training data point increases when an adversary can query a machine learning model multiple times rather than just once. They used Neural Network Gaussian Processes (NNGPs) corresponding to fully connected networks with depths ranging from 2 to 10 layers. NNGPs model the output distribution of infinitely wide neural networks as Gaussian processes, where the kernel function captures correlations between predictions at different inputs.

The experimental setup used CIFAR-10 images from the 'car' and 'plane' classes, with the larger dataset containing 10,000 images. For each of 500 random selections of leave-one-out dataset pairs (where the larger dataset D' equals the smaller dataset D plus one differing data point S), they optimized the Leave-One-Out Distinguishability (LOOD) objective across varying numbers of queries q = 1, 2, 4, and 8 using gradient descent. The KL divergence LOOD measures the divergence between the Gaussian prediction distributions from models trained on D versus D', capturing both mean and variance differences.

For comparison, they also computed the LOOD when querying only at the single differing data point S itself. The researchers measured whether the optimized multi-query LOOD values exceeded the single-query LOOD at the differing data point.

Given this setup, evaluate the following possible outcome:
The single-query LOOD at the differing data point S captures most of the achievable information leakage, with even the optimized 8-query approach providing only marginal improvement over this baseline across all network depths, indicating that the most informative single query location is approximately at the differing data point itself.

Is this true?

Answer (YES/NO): NO